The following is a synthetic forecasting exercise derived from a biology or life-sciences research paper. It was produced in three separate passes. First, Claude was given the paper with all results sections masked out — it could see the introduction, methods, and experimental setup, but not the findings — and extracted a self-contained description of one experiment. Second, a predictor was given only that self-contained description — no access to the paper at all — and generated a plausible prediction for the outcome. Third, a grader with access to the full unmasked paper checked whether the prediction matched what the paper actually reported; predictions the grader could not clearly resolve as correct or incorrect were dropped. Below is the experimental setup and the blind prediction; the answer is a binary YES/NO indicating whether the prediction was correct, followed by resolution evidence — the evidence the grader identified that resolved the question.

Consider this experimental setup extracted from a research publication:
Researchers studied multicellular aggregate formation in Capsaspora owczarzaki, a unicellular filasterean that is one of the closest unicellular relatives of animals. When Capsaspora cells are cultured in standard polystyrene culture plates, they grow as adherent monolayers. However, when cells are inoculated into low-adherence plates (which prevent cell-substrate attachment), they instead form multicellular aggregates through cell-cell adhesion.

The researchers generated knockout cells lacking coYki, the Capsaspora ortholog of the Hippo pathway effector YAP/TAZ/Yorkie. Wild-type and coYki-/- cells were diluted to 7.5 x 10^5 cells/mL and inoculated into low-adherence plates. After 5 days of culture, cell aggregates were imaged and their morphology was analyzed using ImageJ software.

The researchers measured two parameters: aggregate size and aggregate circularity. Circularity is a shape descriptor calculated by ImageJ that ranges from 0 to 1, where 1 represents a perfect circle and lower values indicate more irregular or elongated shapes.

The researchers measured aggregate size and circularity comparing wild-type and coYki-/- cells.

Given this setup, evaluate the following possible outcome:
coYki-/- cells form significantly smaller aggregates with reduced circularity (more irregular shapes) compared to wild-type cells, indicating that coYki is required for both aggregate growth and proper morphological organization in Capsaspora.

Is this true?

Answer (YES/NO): NO